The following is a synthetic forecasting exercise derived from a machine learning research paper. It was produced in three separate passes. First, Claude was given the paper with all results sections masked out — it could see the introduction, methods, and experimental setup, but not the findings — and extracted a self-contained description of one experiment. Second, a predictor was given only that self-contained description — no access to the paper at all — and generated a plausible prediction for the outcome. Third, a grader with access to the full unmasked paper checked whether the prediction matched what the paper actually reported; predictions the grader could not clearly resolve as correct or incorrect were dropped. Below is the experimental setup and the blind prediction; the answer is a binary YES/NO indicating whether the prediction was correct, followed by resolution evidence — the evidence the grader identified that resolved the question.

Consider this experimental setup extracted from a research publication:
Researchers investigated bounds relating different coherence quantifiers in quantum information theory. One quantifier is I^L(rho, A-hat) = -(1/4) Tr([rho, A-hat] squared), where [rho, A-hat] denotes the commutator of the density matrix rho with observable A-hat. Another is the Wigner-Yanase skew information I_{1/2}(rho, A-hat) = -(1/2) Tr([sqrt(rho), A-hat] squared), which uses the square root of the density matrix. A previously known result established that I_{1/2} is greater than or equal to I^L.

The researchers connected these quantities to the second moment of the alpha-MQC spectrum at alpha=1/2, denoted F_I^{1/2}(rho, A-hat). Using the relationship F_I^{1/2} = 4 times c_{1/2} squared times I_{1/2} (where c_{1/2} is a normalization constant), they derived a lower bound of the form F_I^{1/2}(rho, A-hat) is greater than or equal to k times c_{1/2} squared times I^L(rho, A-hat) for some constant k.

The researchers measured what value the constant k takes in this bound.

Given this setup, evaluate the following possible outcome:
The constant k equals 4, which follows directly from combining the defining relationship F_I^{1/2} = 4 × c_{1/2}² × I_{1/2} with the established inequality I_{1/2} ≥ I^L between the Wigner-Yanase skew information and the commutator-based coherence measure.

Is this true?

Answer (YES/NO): NO